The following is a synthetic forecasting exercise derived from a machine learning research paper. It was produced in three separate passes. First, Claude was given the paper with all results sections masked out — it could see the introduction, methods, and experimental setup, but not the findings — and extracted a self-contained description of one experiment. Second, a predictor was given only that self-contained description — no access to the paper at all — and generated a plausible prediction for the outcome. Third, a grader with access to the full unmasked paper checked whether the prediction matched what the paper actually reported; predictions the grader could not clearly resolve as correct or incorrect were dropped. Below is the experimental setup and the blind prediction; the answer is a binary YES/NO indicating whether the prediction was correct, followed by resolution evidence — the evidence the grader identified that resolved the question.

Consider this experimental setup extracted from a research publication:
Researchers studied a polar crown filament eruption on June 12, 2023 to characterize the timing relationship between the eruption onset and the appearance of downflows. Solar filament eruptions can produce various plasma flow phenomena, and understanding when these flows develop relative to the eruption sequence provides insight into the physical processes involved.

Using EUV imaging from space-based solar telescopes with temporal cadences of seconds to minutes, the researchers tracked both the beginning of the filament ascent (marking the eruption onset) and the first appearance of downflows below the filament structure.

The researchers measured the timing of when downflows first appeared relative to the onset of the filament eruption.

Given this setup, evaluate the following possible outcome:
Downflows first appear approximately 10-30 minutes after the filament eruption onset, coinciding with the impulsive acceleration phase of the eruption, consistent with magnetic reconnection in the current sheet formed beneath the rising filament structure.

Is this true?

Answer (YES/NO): NO